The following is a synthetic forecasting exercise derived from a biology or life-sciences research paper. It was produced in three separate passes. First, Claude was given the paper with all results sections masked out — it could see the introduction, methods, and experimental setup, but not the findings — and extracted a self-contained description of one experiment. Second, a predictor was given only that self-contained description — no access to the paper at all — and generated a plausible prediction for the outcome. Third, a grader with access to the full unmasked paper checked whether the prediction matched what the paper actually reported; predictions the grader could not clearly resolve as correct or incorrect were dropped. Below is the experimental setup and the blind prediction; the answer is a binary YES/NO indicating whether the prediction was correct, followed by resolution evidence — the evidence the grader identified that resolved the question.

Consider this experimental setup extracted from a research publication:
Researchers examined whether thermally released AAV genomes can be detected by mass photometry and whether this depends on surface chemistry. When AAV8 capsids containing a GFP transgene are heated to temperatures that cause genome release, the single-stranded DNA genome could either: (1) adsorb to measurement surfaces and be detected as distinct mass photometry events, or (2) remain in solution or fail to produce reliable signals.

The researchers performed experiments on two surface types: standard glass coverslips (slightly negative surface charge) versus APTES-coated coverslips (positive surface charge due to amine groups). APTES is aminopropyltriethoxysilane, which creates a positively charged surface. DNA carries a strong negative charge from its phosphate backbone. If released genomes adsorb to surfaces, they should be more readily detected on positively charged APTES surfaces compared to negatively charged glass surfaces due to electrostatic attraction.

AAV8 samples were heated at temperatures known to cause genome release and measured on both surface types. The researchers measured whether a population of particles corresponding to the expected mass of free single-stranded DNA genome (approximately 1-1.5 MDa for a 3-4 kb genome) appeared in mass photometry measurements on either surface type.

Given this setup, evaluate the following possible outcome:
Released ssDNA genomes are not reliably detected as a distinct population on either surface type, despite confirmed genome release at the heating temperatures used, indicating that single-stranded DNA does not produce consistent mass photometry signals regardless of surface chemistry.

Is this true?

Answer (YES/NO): NO